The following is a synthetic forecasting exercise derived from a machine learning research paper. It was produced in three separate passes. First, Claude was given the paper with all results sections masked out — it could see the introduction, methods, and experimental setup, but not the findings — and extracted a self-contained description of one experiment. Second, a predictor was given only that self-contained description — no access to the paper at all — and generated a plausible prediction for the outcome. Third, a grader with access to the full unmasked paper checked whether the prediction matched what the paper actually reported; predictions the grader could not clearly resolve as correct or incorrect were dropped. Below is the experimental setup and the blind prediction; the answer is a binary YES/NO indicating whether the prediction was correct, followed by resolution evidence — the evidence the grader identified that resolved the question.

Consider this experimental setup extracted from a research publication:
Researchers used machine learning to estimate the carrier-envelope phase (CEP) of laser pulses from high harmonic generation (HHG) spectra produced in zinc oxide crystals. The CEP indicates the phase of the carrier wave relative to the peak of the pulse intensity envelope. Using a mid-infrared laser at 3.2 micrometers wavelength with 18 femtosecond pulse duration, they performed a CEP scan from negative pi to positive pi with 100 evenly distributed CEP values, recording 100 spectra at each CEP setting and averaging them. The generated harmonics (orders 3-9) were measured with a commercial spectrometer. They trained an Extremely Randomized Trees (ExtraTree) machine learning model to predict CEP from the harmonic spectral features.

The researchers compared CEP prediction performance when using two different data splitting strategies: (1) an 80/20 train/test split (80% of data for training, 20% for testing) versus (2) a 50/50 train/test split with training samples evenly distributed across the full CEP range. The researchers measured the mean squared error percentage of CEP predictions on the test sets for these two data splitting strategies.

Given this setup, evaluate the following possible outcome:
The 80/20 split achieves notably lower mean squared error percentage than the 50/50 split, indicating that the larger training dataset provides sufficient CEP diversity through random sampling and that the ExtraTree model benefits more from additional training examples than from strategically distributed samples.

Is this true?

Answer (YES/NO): NO